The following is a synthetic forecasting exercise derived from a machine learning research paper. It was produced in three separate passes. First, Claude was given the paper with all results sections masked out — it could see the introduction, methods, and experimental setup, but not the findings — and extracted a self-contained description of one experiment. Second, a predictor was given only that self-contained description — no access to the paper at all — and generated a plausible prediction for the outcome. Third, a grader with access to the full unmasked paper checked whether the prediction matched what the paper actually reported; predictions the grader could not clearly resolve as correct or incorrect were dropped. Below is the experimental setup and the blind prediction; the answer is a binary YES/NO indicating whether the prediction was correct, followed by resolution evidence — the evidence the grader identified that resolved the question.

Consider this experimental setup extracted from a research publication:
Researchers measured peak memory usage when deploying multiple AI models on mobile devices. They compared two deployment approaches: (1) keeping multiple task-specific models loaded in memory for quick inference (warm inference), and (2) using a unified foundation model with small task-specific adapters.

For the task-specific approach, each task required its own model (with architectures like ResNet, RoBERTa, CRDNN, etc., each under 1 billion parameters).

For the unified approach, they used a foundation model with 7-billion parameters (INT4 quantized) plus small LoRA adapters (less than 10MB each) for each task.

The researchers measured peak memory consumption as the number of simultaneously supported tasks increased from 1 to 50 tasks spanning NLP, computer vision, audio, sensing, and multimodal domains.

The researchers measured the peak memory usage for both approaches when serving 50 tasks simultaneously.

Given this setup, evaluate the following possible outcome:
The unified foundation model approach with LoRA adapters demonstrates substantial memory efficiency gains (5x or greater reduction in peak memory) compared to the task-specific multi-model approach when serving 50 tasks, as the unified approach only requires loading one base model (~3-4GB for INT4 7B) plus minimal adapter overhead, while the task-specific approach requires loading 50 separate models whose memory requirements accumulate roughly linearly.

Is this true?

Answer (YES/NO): YES